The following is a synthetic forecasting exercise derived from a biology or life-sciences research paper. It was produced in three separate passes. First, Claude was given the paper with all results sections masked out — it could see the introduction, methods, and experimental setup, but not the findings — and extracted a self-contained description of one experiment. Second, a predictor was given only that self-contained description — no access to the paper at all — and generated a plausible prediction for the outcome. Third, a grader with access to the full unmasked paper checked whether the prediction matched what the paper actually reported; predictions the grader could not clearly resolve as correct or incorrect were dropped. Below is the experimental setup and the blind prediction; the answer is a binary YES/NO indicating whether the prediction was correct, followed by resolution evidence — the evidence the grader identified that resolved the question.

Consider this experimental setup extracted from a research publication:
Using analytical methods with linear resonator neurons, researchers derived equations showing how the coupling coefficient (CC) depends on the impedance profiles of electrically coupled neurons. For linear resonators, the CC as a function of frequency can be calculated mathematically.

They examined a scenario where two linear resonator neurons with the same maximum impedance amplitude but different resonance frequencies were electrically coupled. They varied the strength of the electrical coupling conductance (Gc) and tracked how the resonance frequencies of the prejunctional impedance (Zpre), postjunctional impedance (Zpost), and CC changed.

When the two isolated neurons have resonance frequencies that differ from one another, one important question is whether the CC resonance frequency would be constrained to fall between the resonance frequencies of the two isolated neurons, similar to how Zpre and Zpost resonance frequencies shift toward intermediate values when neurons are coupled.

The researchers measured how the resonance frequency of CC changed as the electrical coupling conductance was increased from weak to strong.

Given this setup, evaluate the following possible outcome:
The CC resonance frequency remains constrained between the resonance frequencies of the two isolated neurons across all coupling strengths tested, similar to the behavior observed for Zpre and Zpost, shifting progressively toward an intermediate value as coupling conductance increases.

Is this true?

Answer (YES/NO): NO